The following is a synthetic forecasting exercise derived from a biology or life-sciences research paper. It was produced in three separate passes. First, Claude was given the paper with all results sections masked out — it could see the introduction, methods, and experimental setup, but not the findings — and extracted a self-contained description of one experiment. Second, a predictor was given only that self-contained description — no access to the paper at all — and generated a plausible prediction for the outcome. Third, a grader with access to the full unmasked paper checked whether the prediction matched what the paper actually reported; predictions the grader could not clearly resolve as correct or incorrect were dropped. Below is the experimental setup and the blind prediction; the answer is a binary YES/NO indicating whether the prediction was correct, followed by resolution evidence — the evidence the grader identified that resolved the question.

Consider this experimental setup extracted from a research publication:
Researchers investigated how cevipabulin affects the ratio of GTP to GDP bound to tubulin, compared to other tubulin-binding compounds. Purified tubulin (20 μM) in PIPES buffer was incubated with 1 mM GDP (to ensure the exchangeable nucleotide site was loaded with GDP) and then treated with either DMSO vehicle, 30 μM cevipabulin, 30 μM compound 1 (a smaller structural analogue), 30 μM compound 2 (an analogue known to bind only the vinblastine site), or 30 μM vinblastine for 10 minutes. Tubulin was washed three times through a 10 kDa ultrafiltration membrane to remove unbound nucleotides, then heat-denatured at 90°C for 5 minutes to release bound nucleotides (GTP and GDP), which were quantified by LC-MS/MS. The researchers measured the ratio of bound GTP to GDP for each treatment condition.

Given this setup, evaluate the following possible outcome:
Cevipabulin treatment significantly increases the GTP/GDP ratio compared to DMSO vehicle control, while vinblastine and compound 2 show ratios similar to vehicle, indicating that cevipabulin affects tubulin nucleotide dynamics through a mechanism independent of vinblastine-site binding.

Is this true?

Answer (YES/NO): NO